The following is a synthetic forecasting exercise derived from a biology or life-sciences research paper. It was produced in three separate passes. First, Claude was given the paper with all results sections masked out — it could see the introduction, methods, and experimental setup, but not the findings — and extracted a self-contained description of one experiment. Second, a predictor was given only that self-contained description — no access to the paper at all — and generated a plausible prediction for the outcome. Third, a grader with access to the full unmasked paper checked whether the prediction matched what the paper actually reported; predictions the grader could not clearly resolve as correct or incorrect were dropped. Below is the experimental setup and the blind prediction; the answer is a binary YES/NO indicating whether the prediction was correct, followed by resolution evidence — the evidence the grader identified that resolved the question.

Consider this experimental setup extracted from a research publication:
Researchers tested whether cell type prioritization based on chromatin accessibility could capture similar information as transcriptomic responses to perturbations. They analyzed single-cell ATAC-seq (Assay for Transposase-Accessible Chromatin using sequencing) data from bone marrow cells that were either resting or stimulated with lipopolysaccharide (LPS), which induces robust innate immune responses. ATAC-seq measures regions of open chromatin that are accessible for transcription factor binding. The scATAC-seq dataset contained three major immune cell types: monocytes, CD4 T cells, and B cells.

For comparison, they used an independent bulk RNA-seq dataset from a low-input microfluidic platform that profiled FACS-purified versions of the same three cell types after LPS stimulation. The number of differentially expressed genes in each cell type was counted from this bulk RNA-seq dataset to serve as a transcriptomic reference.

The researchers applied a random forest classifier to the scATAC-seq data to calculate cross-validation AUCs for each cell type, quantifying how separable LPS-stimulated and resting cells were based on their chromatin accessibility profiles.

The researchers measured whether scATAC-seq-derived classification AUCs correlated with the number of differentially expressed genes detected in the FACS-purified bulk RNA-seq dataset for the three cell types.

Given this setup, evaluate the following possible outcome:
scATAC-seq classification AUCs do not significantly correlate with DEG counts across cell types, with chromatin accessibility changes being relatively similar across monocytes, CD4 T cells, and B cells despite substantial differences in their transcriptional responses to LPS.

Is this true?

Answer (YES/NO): NO